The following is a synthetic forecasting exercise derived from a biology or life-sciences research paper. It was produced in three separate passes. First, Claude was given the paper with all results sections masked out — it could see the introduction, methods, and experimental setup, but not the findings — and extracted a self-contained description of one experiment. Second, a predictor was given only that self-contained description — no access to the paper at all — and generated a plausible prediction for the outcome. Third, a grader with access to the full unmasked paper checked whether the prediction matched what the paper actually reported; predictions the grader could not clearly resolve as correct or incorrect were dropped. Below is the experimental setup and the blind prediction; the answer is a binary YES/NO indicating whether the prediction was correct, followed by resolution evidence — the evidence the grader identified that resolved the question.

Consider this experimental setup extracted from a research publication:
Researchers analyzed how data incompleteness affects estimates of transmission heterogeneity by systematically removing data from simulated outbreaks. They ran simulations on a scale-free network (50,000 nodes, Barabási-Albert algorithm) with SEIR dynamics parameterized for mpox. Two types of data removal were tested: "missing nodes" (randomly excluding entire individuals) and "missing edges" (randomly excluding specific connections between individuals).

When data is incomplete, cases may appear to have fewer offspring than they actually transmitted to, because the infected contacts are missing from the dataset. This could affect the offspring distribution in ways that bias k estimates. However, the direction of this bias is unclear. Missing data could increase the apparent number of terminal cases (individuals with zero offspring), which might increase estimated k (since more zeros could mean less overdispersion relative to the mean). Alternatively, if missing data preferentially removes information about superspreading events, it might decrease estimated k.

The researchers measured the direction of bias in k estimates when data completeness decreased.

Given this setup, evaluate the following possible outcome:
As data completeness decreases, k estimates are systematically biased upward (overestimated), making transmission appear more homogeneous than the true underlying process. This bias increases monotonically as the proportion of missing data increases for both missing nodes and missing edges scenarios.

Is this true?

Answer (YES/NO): YES